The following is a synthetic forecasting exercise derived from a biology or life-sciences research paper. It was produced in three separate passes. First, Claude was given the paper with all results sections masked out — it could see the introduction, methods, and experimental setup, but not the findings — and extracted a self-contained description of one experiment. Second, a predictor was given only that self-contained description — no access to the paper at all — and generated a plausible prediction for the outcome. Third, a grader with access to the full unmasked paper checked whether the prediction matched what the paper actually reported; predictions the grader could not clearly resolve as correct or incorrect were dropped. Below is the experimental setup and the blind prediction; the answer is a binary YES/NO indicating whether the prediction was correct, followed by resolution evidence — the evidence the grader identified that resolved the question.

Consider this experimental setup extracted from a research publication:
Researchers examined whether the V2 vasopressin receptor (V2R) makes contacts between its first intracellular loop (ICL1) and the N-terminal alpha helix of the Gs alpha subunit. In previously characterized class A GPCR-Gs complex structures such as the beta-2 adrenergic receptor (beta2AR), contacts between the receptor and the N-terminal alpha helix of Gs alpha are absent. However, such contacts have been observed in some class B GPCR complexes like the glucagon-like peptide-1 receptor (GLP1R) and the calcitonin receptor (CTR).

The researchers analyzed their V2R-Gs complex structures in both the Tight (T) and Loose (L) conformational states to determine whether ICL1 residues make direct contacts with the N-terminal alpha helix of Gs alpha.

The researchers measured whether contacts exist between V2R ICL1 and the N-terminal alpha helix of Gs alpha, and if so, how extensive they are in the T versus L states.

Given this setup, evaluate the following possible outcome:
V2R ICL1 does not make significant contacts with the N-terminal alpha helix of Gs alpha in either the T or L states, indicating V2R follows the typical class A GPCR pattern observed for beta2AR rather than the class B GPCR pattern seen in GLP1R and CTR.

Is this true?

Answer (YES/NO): NO